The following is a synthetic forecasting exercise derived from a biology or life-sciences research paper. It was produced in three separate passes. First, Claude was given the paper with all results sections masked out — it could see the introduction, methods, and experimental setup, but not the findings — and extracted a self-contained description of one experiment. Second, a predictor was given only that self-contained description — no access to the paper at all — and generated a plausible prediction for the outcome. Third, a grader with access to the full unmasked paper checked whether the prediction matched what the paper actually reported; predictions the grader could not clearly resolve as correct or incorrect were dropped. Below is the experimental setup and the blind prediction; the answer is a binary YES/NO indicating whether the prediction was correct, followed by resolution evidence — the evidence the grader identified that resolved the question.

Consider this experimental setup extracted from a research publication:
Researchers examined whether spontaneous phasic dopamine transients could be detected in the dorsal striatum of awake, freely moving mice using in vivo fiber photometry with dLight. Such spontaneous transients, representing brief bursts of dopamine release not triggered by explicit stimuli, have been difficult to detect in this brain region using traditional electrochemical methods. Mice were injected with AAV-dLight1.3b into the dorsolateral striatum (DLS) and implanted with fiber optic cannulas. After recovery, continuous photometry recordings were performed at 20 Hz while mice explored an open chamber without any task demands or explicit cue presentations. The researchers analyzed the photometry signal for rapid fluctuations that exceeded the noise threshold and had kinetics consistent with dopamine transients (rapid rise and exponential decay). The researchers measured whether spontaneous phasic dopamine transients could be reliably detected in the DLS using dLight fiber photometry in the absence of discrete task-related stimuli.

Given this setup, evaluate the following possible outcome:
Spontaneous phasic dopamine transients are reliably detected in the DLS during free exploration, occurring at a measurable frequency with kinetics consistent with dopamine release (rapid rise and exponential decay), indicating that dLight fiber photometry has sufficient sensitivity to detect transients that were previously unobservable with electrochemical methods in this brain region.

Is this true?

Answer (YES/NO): YES